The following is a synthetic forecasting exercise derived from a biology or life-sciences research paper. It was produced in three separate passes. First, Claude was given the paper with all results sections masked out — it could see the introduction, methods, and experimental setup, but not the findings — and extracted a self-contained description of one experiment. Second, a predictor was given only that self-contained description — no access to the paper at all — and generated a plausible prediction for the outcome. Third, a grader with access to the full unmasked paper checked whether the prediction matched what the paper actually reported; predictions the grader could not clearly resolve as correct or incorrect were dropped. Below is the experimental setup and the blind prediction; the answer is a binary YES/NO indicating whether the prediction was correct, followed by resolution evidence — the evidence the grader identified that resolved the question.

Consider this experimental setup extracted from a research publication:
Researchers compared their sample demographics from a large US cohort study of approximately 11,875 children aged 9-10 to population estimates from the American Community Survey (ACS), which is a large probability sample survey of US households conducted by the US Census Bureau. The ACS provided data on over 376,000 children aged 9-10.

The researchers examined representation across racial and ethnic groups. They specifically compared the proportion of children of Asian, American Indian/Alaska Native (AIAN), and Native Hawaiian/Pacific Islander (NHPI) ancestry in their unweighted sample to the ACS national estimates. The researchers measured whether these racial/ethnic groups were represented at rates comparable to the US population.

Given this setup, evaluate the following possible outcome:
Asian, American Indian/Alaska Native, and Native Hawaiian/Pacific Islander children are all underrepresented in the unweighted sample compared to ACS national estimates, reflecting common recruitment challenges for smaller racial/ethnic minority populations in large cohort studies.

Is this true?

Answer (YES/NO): NO